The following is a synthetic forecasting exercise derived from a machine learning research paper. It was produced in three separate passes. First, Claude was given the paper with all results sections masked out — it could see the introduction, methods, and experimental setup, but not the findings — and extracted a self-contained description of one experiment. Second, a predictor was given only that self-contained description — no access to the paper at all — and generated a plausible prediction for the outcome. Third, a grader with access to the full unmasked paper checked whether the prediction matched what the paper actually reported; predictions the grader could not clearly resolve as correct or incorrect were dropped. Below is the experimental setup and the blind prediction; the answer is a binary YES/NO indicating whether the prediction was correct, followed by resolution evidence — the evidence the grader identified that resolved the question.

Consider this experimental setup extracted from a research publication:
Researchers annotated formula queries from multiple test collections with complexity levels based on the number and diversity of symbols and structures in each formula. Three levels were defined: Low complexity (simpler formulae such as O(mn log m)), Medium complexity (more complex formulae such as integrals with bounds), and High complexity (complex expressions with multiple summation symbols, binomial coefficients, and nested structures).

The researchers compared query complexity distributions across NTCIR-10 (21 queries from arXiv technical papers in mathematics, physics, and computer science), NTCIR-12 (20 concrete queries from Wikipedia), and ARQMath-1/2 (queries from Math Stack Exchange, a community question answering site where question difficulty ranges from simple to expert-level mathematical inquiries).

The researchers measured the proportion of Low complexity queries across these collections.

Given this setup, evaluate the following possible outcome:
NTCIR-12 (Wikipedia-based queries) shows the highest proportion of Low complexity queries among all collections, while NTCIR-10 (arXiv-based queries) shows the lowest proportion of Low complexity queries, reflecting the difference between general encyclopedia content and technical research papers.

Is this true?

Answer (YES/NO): NO